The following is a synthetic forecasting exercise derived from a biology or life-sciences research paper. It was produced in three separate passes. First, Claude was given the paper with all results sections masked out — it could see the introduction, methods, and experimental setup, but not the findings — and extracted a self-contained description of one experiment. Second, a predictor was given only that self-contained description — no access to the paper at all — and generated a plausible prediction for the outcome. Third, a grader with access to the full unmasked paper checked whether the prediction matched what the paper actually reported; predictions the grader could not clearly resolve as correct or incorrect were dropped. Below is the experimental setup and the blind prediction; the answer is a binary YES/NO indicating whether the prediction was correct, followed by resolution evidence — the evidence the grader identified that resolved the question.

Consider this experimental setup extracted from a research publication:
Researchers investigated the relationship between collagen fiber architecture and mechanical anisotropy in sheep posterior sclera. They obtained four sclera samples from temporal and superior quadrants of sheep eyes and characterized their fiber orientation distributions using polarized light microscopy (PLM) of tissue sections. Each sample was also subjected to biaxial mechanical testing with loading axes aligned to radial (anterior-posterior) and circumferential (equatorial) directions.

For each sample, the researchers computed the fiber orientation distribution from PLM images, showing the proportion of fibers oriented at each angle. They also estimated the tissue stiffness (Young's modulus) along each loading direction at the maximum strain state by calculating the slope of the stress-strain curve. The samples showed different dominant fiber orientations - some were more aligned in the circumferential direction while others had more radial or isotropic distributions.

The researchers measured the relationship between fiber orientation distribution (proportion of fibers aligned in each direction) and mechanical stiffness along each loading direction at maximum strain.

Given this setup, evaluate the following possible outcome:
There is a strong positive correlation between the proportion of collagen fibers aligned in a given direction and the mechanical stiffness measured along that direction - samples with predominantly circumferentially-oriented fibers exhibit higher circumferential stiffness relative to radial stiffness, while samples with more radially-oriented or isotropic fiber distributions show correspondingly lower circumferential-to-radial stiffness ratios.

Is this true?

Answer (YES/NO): YES